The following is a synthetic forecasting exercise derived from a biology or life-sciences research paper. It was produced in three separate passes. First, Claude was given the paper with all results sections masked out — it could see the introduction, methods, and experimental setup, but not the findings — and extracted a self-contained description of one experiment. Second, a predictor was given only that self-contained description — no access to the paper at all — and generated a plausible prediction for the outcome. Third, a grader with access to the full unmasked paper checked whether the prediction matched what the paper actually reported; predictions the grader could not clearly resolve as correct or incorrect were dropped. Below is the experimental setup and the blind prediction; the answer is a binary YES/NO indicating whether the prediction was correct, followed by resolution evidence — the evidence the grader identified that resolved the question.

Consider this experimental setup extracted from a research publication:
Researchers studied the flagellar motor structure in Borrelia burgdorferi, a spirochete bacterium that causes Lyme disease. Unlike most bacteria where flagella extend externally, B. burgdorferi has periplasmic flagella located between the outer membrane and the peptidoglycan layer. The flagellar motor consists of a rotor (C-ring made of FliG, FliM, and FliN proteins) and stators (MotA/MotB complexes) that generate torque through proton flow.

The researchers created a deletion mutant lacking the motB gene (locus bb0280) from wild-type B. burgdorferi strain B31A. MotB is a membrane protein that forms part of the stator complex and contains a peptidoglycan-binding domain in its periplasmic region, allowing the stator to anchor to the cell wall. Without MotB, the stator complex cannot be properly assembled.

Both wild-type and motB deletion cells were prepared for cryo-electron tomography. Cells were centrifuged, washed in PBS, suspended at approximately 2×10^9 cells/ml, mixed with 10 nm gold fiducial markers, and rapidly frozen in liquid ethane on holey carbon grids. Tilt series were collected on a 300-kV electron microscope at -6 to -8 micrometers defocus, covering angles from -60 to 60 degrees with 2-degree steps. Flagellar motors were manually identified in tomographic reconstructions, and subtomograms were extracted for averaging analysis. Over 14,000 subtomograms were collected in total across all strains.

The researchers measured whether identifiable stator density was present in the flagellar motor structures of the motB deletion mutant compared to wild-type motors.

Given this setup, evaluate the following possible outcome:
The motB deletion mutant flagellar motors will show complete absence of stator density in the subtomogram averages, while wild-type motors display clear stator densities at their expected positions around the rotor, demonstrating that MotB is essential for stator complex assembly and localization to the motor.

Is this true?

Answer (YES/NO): YES